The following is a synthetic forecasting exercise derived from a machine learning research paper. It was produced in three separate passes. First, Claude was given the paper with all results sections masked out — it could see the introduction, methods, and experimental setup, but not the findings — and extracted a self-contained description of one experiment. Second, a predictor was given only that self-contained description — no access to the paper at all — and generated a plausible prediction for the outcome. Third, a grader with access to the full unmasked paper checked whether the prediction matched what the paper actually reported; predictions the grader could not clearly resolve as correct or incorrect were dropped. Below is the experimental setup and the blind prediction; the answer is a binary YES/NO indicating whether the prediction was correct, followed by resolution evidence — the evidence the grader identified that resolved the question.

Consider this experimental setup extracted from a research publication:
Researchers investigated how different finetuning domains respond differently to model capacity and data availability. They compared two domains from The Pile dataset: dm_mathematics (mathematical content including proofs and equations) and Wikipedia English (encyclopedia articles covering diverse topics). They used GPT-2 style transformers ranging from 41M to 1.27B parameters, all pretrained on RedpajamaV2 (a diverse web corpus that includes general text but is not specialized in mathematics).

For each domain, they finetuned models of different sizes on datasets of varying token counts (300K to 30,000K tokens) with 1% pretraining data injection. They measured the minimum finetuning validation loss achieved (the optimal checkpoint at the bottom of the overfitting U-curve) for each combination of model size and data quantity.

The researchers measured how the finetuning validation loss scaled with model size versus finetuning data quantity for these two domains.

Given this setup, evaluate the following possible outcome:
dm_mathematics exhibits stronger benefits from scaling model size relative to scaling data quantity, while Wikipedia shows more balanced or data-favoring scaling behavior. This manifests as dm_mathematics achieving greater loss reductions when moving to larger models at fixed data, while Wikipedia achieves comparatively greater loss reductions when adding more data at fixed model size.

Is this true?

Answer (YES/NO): NO